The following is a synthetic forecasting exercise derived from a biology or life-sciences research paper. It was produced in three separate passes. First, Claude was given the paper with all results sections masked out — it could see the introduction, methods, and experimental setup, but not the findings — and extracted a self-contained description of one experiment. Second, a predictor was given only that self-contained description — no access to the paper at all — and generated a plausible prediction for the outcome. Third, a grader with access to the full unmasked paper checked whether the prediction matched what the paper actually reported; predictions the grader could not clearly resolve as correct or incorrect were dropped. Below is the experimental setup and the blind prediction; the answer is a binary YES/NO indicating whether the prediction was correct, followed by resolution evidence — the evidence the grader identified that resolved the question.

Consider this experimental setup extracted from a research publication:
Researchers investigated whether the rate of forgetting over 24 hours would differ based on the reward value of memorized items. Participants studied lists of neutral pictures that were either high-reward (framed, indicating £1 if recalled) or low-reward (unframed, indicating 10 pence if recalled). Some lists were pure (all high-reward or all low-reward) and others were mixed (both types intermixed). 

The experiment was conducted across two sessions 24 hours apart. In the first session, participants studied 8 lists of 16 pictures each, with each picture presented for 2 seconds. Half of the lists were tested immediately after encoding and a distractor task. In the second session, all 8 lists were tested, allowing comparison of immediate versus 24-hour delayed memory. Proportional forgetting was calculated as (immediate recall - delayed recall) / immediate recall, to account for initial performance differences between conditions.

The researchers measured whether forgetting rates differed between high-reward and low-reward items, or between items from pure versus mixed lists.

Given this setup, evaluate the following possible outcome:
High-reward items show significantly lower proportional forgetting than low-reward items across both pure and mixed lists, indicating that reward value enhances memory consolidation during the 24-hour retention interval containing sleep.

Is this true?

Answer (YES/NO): NO